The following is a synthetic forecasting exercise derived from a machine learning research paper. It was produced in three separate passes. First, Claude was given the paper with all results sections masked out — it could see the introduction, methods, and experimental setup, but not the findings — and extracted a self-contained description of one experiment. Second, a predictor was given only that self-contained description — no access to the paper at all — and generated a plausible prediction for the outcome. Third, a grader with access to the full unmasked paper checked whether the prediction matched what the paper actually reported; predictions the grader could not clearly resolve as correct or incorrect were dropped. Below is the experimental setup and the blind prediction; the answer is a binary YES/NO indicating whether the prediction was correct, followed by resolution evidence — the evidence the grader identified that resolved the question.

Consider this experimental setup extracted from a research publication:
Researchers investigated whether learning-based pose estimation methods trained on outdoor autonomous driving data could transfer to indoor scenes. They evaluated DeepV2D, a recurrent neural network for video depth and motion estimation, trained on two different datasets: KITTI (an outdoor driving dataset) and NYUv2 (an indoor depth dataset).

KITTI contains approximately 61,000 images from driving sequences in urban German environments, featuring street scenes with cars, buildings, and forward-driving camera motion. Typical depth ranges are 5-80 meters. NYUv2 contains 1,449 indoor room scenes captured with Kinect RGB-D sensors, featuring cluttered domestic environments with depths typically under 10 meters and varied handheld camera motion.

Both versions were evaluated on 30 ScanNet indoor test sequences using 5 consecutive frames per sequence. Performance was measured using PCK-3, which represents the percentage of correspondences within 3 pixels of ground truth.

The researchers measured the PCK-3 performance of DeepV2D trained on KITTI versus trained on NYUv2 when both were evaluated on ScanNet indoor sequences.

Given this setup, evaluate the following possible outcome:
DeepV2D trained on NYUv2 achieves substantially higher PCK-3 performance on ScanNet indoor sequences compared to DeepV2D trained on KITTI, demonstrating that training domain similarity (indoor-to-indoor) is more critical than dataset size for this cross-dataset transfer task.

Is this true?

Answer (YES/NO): YES